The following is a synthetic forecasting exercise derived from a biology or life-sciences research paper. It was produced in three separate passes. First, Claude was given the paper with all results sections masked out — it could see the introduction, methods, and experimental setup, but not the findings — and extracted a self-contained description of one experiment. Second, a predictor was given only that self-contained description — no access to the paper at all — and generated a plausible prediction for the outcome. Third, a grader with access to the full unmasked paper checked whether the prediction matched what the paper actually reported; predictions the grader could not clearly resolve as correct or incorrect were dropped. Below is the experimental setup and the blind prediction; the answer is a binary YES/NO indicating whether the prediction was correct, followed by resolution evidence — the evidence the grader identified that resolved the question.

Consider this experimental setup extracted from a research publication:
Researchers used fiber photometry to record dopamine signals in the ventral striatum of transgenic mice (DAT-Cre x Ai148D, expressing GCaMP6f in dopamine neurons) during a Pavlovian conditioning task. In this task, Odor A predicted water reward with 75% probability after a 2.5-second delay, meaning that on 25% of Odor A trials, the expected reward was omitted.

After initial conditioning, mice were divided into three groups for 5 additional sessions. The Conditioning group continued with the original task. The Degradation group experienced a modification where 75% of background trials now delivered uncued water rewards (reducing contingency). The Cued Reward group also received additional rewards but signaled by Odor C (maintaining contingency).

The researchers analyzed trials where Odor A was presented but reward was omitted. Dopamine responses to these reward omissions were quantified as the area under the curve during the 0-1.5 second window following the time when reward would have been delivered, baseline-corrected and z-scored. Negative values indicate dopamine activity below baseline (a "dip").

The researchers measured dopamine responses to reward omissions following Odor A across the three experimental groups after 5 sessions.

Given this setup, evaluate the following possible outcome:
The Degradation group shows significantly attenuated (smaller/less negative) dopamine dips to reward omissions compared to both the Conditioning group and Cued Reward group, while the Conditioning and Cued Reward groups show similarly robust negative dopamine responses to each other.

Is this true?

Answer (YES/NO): NO